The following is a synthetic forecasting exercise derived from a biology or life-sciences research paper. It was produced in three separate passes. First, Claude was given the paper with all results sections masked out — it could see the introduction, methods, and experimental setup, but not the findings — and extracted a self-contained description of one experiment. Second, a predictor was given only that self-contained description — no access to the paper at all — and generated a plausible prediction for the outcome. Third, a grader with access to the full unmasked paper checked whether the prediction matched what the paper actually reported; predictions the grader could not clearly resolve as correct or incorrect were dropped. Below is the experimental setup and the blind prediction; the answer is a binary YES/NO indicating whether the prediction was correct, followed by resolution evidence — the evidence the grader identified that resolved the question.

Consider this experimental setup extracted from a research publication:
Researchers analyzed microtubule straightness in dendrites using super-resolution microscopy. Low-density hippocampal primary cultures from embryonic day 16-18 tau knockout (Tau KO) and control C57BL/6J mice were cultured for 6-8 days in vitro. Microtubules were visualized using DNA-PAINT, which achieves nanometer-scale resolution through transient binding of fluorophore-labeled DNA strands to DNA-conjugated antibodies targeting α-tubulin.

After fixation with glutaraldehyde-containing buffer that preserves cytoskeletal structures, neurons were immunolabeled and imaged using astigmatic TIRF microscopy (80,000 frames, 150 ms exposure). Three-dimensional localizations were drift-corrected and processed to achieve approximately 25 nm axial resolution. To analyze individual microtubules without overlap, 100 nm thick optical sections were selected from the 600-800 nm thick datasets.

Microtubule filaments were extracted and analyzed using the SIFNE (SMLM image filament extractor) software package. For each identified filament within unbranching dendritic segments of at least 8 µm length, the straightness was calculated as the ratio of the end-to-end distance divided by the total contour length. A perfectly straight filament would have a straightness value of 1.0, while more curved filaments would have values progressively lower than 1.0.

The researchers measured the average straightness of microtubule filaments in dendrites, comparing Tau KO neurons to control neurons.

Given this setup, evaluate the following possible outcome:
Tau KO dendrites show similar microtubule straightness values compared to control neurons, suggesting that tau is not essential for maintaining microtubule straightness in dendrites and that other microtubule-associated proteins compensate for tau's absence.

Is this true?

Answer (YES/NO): NO